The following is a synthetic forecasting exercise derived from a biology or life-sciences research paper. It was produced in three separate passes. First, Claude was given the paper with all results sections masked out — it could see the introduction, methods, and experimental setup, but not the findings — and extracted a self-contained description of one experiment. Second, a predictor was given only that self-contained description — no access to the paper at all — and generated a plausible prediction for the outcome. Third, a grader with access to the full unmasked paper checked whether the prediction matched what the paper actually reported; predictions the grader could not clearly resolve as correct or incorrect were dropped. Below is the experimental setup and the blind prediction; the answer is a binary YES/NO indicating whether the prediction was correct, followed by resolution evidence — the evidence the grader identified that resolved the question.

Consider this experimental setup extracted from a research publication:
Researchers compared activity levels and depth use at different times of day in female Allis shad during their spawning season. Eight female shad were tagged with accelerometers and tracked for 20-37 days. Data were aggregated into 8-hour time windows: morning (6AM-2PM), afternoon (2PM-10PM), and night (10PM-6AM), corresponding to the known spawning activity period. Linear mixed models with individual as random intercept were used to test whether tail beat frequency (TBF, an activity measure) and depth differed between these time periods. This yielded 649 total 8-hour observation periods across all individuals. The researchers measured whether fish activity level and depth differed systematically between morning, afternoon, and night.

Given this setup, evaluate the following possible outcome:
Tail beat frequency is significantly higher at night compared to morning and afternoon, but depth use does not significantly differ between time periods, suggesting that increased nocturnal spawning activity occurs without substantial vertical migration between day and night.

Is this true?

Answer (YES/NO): NO